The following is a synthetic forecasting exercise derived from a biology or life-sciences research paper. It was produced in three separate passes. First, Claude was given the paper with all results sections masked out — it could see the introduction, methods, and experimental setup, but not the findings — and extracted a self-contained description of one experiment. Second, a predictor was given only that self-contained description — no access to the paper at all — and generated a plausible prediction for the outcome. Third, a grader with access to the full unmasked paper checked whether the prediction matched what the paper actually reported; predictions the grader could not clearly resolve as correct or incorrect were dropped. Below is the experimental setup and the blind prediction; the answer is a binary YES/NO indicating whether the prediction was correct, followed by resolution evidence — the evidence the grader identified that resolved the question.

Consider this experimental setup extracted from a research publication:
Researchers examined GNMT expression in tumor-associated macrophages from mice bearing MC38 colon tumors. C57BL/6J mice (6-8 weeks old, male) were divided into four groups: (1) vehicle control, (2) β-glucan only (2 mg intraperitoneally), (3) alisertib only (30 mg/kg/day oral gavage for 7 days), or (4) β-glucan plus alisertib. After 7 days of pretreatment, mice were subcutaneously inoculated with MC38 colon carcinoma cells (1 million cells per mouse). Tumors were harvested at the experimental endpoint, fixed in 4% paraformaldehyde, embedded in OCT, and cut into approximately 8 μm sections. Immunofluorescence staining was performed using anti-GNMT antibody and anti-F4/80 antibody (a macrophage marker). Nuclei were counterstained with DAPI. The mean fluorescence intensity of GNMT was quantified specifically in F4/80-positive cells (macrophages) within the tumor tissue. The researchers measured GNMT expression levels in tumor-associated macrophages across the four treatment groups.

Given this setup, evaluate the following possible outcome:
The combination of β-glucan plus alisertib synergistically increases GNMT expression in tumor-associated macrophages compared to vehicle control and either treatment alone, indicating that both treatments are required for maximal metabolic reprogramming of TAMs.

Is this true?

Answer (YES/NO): NO